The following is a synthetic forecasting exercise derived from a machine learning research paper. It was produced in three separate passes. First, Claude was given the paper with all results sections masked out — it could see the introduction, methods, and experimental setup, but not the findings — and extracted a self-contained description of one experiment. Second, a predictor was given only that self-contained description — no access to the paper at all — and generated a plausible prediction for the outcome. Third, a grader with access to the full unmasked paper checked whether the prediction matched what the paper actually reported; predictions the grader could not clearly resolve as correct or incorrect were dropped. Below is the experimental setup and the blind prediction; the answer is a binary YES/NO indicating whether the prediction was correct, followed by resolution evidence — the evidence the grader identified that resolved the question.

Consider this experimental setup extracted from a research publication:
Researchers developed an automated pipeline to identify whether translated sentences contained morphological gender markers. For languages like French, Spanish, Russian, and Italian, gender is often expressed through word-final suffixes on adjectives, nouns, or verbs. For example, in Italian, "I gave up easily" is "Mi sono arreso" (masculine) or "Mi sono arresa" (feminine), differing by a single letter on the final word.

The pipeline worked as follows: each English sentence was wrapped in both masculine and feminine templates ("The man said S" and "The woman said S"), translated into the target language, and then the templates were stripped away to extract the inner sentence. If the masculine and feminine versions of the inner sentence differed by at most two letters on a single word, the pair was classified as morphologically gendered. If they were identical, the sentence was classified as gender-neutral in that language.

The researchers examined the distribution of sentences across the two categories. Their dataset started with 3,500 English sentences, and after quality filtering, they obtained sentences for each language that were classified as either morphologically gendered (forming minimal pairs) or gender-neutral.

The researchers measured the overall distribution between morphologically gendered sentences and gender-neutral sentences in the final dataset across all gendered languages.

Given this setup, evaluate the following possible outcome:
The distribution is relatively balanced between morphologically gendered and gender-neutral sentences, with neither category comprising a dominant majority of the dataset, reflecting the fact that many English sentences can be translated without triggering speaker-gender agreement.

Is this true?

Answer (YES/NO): NO